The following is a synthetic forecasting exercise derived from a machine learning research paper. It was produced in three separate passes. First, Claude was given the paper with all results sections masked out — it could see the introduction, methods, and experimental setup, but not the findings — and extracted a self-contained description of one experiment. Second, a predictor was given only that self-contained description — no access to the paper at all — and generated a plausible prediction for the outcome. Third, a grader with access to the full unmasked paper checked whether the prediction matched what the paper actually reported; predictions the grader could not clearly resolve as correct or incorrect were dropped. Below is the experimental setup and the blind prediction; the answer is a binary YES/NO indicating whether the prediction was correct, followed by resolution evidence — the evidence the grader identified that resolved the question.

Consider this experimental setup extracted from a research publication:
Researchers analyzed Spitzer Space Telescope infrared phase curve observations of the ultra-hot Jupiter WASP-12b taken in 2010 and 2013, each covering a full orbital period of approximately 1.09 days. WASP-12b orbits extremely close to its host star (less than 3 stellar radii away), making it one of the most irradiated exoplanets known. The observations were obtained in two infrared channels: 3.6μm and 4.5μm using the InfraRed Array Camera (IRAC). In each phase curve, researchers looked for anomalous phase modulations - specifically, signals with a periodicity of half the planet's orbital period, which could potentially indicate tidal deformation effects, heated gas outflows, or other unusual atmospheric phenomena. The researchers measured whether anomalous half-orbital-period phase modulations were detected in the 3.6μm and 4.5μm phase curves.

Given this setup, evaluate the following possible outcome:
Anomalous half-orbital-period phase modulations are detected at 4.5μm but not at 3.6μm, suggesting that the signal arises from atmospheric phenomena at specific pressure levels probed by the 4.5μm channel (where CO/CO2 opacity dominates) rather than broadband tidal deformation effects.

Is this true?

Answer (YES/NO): YES